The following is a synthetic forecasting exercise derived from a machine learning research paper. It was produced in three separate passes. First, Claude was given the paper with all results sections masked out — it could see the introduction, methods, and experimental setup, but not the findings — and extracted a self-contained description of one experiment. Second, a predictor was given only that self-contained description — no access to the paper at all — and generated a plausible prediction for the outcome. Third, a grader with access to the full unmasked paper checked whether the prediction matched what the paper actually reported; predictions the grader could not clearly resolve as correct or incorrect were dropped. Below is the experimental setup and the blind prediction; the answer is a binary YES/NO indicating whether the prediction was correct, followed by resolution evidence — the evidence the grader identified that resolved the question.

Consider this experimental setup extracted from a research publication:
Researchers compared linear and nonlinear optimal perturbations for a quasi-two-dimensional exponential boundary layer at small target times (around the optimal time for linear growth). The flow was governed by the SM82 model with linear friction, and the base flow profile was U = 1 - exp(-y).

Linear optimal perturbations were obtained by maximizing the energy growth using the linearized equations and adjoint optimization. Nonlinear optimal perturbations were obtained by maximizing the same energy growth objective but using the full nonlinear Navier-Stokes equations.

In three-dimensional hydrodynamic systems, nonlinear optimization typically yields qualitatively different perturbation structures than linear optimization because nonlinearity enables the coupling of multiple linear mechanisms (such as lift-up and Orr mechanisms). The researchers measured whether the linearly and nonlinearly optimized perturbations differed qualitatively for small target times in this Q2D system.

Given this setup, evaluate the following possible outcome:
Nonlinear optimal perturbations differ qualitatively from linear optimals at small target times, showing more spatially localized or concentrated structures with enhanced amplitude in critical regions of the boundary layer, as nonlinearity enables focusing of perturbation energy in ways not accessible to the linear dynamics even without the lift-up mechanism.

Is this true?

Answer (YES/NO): NO